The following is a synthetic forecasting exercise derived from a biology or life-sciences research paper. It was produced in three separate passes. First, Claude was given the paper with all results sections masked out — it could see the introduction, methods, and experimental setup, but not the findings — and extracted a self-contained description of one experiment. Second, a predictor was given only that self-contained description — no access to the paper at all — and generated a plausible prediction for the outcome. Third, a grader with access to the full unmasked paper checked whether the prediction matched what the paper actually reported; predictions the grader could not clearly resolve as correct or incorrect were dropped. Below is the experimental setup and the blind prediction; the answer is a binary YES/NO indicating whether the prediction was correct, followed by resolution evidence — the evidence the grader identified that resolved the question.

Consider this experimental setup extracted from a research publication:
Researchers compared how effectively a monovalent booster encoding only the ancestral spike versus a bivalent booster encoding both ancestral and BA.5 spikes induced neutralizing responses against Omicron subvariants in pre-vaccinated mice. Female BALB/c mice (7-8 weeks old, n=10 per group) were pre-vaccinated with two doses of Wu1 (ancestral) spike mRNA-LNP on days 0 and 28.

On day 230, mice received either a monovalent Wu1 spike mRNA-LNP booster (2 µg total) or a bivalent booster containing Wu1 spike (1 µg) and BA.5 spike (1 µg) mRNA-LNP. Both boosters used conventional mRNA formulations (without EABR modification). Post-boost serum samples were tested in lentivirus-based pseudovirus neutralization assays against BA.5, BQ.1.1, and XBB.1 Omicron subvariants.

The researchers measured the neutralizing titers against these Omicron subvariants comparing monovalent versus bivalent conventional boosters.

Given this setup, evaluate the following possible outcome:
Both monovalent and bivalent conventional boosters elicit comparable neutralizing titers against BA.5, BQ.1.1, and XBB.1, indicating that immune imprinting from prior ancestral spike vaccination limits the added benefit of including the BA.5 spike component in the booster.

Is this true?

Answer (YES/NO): NO